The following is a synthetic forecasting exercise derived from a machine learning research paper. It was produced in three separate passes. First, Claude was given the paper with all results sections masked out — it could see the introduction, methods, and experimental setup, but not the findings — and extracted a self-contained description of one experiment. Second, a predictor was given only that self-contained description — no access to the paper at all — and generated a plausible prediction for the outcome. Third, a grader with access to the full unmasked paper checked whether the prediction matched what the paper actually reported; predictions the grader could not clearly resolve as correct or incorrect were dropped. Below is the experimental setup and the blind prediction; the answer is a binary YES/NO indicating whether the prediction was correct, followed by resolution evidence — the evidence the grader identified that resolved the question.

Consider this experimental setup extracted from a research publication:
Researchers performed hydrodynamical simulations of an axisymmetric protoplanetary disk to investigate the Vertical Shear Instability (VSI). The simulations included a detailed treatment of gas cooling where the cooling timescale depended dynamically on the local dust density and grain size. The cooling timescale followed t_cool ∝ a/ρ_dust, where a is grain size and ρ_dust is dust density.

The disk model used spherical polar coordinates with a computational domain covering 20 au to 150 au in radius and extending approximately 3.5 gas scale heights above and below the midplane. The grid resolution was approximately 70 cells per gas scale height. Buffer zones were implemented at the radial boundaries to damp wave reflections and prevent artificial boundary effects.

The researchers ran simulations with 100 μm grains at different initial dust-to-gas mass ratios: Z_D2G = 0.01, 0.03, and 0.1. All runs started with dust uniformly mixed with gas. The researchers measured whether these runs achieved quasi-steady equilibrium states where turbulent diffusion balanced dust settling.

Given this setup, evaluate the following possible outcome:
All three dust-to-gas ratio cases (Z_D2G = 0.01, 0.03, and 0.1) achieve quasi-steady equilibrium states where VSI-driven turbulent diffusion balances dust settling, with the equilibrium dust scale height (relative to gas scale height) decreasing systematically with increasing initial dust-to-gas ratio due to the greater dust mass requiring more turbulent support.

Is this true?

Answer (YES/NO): NO